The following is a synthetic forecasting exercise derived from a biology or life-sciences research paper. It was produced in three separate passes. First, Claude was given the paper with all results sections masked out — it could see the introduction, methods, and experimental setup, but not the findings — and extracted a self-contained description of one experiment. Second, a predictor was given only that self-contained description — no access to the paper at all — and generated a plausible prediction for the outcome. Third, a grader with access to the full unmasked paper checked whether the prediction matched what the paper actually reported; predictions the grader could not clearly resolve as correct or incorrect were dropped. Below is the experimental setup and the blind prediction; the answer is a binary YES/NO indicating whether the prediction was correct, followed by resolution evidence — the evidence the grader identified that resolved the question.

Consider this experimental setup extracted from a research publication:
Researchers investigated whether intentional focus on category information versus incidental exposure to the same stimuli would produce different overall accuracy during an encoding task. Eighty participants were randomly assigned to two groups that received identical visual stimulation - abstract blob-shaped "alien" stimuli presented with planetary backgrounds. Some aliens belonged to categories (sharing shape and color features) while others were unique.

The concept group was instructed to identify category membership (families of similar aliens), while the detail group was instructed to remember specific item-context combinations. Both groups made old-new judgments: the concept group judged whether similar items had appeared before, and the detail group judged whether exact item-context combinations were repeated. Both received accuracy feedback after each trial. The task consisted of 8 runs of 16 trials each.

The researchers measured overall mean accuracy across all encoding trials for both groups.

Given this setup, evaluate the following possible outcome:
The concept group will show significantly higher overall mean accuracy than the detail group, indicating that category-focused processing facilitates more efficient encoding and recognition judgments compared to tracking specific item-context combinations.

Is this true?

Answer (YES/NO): NO